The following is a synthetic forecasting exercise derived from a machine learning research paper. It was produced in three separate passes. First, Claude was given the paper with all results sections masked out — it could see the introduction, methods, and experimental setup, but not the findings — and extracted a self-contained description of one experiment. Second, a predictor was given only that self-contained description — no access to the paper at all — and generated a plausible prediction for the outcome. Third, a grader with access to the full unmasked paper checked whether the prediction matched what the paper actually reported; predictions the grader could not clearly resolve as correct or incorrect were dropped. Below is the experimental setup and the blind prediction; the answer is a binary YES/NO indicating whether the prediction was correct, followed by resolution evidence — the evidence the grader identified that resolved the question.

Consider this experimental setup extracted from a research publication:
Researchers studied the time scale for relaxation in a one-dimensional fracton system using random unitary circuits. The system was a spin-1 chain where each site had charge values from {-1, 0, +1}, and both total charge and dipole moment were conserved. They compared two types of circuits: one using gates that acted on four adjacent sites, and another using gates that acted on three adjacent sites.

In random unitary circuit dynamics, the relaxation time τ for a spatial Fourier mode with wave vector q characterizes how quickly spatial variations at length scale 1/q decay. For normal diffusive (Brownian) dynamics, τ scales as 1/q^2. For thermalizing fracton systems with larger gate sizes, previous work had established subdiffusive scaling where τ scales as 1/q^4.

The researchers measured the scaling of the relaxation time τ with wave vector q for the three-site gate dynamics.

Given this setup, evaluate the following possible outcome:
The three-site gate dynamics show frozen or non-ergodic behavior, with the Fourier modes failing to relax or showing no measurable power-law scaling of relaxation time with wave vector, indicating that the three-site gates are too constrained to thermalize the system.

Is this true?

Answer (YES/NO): NO